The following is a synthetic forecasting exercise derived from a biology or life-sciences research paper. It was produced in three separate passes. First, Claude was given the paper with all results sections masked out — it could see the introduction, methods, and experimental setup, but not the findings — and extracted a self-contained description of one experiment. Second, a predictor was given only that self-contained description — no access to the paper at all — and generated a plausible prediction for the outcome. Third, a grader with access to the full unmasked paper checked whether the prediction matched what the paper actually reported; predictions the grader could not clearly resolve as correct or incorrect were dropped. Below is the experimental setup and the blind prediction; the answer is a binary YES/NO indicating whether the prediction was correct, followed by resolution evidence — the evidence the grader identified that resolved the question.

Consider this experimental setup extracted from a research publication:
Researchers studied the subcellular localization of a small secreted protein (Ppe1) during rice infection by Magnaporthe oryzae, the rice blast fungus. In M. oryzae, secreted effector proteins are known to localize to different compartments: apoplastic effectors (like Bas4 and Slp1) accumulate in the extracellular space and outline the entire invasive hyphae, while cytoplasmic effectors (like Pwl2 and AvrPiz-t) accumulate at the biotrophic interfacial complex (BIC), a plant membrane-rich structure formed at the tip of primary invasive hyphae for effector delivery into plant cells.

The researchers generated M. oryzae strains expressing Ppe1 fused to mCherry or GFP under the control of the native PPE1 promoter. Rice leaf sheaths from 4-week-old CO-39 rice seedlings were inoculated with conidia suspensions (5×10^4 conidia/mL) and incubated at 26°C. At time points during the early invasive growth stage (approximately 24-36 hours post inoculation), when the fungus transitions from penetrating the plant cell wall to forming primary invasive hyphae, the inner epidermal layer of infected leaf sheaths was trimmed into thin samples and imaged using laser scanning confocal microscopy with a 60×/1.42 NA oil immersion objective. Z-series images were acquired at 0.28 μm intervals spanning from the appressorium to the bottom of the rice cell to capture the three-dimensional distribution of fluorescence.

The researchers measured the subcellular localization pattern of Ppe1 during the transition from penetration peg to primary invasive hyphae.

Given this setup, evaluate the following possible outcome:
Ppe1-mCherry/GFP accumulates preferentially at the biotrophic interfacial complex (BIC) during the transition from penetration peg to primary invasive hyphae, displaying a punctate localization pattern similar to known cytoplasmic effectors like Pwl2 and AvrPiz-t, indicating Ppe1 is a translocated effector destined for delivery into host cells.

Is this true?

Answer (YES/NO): NO